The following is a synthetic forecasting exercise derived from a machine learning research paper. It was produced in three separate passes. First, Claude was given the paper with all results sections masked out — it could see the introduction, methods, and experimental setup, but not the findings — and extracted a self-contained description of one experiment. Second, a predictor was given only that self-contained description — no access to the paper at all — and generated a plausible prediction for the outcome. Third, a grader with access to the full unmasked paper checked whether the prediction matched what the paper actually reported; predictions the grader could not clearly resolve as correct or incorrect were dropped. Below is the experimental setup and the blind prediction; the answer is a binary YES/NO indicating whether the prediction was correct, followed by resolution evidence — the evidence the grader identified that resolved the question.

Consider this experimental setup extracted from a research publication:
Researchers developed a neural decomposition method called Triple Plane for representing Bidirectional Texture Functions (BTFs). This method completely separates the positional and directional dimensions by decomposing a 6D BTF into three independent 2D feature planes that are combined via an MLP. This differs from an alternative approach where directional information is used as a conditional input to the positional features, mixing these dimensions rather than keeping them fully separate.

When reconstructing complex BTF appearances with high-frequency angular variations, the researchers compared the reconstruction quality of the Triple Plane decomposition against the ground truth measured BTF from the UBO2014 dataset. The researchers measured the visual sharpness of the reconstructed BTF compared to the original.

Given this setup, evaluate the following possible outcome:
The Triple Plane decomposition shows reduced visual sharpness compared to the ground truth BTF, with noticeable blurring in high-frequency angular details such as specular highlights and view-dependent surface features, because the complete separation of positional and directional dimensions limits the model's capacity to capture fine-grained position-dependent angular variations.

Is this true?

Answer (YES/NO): NO